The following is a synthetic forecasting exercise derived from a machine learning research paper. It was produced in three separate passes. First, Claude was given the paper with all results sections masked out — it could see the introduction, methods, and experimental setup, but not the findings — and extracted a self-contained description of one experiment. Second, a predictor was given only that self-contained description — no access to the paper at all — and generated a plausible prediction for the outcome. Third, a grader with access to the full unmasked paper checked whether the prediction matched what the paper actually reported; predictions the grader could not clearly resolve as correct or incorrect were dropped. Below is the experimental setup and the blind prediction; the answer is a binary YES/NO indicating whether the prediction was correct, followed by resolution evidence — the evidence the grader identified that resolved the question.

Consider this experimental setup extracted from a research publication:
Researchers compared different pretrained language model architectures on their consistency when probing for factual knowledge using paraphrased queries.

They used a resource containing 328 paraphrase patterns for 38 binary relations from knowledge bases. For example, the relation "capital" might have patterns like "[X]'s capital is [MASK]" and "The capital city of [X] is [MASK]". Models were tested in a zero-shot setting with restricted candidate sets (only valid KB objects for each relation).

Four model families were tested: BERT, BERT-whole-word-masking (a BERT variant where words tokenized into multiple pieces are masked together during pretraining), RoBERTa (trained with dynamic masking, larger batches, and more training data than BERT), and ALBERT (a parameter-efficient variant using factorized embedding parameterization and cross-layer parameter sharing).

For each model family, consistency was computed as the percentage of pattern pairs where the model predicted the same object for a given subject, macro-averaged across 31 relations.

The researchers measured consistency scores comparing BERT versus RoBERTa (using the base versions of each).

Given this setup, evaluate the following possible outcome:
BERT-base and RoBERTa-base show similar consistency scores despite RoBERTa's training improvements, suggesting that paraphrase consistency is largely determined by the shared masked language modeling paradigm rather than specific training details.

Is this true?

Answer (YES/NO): NO